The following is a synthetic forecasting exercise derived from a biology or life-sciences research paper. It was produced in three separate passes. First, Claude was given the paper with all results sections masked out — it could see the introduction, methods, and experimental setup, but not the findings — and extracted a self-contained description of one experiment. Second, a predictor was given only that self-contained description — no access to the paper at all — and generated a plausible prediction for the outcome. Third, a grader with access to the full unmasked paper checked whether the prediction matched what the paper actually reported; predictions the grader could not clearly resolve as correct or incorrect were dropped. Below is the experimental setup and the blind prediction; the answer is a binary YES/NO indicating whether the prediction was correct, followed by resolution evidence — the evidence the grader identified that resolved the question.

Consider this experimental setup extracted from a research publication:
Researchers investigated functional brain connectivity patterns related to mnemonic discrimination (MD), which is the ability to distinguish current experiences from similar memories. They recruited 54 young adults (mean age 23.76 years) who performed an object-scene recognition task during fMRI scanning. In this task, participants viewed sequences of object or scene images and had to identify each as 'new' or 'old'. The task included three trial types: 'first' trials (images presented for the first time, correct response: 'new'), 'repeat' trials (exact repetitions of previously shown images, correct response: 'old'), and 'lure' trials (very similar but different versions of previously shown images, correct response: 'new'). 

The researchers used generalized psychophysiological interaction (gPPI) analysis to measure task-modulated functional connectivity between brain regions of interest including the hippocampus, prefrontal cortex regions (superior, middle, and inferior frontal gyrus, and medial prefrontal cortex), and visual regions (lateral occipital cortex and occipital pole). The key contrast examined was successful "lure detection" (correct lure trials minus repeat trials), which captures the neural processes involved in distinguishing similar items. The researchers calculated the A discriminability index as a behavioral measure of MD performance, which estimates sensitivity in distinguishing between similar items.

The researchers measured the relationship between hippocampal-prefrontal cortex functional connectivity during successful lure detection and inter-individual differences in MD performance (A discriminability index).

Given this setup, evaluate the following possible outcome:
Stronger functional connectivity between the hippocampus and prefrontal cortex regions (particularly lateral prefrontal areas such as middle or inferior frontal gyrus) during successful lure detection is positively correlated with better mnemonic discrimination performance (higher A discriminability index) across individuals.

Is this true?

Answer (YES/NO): NO